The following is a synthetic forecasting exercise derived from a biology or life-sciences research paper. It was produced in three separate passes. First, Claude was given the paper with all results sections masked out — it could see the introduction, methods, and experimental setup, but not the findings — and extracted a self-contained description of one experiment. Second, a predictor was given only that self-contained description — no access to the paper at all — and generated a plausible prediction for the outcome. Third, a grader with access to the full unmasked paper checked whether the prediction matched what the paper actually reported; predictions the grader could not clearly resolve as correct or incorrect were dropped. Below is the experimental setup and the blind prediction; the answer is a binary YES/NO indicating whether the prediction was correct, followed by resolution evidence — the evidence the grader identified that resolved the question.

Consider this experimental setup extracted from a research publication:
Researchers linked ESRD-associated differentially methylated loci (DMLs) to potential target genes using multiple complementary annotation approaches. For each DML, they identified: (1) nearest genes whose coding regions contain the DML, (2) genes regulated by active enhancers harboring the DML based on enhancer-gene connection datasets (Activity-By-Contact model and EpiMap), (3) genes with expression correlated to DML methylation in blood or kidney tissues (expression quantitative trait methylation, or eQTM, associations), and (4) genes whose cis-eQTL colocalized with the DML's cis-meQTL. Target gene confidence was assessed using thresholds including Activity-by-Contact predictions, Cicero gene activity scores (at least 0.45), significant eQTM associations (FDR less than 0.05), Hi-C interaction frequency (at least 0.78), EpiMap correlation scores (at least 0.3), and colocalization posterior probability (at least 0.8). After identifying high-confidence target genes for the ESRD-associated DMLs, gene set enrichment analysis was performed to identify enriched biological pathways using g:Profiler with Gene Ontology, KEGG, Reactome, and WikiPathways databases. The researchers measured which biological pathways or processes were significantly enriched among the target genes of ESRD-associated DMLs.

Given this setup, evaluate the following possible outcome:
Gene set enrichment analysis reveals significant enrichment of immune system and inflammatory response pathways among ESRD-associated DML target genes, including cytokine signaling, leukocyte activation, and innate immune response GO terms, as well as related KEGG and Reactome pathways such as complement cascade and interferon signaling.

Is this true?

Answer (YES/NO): NO